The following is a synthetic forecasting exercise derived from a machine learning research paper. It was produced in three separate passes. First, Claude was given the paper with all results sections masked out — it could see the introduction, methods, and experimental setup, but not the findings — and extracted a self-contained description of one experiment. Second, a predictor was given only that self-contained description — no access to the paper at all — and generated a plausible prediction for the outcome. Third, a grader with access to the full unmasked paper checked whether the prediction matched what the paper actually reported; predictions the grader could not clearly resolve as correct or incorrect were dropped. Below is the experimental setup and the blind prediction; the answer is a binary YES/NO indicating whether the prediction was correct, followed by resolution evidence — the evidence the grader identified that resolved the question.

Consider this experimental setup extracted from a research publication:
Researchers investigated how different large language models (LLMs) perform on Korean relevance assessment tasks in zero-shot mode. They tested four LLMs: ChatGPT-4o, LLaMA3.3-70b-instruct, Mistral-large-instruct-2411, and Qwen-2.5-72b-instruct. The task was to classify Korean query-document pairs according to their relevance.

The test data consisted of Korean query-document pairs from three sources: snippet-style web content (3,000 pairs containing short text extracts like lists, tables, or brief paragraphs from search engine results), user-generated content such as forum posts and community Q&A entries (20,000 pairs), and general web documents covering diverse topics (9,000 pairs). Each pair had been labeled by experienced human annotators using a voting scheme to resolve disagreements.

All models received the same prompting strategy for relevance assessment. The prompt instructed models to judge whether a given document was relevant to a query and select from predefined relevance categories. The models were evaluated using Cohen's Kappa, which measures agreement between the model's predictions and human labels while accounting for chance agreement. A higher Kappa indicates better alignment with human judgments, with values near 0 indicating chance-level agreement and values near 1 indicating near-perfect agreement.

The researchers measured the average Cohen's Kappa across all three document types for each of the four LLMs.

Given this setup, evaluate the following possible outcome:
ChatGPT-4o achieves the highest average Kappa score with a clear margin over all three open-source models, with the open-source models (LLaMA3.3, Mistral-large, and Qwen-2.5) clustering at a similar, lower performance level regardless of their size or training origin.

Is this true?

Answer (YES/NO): NO